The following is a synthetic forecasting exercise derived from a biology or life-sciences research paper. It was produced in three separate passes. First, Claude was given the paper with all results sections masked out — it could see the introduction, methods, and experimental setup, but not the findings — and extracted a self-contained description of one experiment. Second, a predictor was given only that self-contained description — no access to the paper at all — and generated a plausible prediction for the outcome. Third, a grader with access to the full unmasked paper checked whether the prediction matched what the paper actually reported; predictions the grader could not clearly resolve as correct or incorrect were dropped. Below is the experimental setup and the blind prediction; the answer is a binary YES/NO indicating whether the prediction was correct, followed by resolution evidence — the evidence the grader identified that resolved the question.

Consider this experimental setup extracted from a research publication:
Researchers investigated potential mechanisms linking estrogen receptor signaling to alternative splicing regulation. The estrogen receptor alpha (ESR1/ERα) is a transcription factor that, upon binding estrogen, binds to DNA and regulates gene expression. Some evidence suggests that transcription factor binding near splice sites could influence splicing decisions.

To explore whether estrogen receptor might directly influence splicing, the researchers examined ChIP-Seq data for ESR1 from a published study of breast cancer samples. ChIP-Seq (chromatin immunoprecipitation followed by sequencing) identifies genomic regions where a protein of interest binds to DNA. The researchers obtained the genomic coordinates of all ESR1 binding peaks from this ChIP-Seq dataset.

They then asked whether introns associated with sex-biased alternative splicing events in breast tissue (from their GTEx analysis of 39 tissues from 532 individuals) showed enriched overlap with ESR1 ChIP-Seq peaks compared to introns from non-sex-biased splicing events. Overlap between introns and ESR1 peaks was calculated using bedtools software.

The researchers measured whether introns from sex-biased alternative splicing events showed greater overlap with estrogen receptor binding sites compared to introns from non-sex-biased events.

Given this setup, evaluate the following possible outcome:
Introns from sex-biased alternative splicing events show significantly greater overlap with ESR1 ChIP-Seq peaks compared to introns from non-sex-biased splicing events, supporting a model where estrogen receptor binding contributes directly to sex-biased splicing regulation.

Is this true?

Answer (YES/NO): YES